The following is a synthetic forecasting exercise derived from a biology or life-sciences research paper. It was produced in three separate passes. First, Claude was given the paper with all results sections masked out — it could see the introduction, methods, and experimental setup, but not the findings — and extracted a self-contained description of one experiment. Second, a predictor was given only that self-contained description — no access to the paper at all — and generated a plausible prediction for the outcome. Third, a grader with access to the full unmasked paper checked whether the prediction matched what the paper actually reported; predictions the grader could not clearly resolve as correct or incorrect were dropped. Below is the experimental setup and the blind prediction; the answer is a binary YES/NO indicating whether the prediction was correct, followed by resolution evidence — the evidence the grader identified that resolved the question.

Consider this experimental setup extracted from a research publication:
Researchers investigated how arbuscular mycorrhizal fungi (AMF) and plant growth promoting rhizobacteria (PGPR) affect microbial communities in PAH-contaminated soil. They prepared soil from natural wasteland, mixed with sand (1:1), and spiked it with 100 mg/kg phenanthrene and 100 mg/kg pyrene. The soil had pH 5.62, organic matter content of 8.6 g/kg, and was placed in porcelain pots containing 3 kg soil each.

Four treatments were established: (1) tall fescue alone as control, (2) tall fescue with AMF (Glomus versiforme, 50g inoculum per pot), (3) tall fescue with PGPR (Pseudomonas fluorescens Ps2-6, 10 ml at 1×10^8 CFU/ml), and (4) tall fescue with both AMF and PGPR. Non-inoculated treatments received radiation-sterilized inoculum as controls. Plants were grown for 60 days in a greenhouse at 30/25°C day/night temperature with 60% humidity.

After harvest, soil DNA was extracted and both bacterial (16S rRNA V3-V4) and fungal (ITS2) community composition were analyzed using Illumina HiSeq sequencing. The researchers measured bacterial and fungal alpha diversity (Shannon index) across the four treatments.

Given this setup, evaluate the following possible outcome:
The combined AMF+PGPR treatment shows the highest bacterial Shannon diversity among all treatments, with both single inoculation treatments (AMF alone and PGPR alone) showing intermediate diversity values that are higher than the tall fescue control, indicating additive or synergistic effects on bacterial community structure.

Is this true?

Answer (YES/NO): YES